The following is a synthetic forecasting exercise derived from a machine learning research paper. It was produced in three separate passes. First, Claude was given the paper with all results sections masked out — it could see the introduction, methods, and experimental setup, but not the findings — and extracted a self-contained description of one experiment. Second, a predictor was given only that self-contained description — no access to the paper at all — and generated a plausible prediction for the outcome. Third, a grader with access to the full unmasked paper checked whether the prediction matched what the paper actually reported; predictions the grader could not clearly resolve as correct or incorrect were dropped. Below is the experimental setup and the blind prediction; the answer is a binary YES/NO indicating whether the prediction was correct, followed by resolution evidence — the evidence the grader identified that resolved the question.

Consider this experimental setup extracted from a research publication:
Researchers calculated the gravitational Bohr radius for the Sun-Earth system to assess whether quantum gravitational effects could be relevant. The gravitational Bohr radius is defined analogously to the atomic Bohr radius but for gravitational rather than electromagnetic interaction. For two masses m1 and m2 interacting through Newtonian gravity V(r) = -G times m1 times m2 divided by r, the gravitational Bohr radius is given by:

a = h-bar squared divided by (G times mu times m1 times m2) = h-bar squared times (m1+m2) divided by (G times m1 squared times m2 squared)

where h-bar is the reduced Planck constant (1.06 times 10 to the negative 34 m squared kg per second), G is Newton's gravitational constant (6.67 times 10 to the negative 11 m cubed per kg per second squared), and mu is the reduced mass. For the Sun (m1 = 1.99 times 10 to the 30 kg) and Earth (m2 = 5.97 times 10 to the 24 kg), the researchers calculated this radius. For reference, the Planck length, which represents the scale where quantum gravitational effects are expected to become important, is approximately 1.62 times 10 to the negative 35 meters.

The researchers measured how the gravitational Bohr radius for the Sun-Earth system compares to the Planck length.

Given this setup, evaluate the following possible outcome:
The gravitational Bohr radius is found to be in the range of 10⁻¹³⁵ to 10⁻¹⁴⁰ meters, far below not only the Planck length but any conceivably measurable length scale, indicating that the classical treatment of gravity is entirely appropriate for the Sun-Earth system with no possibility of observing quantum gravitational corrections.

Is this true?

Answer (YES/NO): NO